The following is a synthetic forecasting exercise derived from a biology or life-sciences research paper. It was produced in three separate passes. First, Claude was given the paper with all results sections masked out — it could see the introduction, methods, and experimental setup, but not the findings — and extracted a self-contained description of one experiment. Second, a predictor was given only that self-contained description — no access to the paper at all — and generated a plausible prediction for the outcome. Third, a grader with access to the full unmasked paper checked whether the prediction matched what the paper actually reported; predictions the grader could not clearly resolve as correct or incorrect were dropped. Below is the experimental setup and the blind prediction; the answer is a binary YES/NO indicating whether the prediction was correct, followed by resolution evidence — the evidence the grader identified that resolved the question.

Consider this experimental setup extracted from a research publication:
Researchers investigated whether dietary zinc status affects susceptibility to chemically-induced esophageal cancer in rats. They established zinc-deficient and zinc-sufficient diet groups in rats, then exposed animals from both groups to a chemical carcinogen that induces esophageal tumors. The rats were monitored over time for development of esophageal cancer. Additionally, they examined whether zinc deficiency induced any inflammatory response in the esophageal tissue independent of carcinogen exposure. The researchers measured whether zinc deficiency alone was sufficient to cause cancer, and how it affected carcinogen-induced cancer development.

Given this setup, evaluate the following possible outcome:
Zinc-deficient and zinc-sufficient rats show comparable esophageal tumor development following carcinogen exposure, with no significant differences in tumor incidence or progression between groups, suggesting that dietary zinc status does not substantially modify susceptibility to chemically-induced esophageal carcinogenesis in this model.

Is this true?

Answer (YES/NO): NO